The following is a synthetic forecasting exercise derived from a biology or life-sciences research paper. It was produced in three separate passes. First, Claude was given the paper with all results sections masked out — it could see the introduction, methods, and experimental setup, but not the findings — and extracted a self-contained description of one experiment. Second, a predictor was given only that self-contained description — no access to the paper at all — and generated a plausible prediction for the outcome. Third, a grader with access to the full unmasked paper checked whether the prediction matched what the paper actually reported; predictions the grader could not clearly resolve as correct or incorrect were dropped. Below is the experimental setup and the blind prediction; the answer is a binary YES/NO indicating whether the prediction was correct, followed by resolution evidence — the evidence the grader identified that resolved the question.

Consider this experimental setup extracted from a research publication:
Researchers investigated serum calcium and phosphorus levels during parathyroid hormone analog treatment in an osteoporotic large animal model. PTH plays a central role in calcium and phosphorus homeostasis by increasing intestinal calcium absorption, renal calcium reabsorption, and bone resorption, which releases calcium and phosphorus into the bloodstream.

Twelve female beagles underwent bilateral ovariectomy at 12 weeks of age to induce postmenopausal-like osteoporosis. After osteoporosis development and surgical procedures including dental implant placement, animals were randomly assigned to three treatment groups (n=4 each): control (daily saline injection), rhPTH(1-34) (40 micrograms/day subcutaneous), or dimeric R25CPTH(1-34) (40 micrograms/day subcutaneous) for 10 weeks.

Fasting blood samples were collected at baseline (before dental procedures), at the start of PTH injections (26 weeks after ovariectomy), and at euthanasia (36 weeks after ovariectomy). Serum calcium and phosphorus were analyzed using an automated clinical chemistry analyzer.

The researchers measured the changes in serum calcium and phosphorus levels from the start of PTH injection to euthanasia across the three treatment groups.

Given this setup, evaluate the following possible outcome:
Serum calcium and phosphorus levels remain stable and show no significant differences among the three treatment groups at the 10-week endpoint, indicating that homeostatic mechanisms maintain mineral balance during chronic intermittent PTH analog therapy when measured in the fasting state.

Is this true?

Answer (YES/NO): NO